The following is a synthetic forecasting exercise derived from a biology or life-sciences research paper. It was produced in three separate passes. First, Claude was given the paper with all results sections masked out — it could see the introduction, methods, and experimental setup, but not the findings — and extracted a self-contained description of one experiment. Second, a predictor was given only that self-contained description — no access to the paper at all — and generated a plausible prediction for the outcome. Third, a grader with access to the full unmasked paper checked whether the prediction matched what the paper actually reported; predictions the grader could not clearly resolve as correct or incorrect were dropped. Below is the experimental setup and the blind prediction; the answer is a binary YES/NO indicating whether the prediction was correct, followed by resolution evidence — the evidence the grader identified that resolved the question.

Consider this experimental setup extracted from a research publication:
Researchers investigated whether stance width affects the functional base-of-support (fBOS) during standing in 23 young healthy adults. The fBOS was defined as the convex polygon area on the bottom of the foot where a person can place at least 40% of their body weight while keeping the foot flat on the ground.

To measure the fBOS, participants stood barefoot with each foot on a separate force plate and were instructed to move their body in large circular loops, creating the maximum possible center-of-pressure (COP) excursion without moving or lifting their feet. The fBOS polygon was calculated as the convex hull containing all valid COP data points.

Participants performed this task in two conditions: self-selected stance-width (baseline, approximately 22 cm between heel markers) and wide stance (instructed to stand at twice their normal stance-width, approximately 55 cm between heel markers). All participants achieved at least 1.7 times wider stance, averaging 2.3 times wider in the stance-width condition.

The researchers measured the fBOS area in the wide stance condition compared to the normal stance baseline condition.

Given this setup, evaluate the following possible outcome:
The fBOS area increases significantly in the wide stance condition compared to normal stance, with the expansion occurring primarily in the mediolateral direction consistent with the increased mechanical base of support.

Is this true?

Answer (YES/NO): NO